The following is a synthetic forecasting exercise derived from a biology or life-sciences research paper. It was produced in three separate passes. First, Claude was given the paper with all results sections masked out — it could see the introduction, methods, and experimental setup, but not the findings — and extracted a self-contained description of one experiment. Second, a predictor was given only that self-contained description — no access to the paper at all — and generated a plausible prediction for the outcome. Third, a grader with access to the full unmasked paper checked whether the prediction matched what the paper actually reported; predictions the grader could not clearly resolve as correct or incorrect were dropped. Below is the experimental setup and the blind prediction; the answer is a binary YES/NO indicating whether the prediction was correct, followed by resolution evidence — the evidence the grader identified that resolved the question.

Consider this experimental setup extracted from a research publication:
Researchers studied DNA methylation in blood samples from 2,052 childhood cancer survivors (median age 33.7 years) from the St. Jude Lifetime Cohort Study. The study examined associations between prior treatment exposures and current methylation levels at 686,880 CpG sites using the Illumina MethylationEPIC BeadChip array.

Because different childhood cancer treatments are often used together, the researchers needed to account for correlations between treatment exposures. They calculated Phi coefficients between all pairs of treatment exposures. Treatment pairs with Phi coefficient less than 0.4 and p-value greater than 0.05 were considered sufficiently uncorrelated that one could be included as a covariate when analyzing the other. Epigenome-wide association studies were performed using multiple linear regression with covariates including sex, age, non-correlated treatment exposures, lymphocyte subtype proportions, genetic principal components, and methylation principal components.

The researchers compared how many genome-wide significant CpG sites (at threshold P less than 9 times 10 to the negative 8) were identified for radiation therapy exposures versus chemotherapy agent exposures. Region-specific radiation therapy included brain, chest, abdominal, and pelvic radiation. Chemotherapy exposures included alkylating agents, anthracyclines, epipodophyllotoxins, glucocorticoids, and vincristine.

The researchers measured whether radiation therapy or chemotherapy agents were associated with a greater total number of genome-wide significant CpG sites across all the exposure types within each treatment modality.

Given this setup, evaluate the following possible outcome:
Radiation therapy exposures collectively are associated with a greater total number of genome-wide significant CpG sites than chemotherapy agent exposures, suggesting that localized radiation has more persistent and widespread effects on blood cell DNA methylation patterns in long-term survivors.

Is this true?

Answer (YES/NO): YES